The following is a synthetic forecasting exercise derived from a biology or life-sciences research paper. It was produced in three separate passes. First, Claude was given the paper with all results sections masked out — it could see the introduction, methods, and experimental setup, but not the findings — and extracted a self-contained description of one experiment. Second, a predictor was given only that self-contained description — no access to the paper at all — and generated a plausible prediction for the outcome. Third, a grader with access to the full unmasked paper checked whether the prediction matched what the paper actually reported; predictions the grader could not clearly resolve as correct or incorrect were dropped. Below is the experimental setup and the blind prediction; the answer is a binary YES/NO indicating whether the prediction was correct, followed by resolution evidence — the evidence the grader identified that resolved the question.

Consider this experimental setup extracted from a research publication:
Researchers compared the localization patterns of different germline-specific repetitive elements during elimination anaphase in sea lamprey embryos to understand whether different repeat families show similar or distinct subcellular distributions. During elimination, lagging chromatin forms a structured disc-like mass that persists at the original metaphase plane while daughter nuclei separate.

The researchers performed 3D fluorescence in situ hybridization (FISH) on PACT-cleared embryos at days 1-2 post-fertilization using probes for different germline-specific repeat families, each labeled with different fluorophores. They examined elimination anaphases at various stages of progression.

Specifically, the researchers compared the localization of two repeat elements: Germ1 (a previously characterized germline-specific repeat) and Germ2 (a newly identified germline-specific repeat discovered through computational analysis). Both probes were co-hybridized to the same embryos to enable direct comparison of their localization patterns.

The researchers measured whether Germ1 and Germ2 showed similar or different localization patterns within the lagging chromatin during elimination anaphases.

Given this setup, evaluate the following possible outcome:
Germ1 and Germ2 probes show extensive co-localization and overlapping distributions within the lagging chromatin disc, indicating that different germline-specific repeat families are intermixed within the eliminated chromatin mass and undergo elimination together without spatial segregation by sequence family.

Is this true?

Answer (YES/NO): NO